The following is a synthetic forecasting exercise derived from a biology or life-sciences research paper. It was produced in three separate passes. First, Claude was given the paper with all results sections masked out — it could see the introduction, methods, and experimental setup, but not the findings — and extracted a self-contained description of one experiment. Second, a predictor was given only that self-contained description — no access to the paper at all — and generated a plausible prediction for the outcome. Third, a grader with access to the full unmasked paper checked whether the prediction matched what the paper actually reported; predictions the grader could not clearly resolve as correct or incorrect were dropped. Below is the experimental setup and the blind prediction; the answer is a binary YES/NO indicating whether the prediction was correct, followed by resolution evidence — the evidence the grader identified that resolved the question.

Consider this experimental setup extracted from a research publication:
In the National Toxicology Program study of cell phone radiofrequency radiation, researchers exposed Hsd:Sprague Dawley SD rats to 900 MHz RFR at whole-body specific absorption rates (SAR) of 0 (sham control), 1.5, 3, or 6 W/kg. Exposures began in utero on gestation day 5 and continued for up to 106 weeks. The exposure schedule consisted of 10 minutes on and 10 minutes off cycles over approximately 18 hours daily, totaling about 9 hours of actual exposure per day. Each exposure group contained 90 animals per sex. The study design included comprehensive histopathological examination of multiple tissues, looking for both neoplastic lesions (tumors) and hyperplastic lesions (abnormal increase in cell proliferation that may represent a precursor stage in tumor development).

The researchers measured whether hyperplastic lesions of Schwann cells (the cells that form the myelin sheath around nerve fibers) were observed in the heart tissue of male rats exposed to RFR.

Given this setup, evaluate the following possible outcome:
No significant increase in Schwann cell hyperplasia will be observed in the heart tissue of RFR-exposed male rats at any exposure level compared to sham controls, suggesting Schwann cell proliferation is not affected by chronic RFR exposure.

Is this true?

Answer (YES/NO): NO